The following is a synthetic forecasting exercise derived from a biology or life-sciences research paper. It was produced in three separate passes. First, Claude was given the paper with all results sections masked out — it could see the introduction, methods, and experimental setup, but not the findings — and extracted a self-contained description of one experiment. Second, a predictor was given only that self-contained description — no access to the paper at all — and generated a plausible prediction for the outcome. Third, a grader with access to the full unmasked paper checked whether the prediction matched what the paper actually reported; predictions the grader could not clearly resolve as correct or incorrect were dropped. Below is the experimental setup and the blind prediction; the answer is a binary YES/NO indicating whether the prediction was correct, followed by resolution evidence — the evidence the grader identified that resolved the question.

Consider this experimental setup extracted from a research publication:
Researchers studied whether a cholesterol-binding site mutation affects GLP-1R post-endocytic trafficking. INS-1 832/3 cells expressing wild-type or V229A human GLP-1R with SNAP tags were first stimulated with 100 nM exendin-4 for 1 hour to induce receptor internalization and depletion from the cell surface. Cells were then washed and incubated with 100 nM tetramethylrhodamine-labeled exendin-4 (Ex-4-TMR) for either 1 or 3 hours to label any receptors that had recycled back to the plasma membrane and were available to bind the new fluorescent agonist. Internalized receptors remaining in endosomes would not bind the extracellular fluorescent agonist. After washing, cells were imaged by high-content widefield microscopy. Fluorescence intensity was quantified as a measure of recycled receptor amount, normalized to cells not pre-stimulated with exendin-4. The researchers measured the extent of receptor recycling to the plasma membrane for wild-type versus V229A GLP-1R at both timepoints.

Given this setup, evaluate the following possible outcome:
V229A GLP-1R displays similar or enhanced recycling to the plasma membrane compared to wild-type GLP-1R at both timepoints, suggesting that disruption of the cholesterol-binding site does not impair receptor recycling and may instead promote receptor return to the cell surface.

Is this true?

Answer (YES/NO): YES